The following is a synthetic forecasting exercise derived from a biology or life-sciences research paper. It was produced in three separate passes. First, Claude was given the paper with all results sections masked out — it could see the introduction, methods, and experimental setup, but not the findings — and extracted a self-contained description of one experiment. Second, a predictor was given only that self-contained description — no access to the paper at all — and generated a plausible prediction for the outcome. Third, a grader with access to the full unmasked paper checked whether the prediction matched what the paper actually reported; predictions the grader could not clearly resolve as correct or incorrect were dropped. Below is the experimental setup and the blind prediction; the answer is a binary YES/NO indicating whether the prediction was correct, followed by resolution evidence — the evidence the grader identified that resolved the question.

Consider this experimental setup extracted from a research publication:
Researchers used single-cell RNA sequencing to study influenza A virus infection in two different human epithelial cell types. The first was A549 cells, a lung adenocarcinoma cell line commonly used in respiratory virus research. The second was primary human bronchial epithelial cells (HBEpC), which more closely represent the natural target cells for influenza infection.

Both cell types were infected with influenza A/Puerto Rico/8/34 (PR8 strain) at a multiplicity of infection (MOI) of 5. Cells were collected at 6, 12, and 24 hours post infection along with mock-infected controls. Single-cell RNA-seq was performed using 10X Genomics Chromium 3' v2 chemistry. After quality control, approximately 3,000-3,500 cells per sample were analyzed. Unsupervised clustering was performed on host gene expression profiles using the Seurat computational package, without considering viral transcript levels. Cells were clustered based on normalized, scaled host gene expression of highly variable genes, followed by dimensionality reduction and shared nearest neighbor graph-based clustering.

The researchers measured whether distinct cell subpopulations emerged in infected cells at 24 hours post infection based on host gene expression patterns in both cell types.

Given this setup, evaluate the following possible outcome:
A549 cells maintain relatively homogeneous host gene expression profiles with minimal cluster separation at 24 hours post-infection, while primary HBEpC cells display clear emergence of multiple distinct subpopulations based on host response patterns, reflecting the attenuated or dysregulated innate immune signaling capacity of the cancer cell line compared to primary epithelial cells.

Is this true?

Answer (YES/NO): NO